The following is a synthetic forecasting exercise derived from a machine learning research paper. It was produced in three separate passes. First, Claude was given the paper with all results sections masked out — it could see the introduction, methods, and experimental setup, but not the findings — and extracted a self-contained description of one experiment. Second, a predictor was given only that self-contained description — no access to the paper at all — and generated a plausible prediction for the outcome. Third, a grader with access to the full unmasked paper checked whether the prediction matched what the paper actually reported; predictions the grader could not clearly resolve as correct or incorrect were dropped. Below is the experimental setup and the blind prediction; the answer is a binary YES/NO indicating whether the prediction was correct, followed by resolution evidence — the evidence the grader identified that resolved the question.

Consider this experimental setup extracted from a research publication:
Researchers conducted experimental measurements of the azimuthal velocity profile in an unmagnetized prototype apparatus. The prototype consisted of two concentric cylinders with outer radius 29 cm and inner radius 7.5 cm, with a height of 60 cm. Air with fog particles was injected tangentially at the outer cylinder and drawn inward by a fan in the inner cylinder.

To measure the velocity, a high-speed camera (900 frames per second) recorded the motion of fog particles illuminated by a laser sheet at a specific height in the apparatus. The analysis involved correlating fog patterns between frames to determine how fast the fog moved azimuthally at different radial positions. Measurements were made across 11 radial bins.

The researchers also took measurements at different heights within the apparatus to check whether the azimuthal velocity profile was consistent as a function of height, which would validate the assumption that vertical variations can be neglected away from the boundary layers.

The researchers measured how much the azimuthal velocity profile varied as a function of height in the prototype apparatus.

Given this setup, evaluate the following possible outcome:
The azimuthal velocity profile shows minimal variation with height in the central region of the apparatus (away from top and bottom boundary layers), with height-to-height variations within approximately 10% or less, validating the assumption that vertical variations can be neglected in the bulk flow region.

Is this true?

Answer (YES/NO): NO